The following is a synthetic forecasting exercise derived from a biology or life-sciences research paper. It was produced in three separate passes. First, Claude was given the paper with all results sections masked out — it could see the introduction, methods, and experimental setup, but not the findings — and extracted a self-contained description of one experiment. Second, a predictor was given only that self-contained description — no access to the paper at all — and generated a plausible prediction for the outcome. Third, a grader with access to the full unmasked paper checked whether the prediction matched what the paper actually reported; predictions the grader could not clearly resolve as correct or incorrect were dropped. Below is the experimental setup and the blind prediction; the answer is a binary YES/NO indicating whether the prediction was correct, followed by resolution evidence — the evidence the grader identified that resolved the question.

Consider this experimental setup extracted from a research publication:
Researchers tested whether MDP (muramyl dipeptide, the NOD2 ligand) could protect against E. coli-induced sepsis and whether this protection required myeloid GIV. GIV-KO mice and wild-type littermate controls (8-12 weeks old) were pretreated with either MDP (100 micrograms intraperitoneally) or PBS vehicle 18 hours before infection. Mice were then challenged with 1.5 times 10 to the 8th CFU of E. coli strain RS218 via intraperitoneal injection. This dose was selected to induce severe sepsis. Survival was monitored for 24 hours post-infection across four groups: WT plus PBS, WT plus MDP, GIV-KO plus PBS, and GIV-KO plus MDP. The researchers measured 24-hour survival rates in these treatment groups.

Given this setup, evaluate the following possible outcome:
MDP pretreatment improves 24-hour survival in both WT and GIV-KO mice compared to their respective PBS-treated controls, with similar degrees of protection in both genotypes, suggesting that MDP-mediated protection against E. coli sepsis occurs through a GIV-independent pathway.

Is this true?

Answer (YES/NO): NO